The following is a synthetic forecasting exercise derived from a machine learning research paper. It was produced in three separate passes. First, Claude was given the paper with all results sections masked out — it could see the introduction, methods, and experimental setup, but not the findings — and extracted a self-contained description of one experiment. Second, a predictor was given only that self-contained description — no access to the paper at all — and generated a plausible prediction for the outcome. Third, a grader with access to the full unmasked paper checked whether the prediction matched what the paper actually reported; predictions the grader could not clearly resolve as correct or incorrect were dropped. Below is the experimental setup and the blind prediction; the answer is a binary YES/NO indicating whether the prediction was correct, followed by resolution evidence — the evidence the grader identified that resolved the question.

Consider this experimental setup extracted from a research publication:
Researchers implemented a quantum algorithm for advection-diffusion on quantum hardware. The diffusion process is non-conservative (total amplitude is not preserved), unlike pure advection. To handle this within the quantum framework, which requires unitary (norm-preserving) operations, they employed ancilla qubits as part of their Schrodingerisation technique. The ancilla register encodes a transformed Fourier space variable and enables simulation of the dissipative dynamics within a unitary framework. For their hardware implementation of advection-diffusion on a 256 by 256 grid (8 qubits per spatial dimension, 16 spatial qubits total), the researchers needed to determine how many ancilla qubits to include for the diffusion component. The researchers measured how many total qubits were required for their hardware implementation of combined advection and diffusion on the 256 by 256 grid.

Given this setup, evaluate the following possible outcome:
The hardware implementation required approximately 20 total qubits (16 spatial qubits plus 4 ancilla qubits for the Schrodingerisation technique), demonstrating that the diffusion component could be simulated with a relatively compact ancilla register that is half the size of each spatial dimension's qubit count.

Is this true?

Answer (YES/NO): NO